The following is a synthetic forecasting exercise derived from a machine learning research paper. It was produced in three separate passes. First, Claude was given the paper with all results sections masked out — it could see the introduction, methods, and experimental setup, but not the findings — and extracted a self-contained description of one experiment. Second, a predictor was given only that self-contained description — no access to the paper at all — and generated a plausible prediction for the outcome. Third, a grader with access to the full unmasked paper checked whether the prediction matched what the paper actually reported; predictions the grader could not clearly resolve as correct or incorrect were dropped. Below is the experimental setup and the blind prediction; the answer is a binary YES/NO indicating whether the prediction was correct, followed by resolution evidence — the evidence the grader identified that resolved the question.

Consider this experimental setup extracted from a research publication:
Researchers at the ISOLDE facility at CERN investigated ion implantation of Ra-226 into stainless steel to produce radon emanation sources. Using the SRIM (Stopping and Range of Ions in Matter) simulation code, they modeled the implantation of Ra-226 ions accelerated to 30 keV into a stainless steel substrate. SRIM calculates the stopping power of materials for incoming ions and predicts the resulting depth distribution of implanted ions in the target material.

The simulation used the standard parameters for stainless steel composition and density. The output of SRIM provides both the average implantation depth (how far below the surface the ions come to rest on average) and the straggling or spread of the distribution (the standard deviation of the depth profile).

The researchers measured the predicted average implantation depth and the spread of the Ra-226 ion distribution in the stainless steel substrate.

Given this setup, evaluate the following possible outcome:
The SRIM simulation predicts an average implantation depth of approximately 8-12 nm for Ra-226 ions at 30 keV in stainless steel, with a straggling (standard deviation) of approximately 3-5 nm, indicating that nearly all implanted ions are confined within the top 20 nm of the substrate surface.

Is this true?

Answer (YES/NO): NO